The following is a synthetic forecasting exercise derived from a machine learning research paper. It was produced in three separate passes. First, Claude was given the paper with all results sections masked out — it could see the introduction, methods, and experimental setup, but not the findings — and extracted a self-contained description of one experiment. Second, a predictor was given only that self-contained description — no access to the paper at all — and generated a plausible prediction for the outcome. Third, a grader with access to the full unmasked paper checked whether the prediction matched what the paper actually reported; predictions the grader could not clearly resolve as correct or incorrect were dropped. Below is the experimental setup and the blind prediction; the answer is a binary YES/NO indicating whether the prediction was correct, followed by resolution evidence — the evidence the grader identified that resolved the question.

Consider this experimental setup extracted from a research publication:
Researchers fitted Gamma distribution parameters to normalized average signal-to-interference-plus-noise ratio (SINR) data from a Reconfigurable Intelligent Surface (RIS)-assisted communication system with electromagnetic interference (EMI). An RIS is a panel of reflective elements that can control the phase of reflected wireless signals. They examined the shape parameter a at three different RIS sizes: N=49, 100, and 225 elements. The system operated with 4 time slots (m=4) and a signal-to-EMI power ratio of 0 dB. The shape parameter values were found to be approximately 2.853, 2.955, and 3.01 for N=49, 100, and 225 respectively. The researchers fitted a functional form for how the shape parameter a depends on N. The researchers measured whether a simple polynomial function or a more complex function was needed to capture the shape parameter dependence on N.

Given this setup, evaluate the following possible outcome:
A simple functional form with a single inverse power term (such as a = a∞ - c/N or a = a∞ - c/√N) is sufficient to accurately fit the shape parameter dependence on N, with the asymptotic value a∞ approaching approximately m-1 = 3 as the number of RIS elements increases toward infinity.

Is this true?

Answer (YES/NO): NO